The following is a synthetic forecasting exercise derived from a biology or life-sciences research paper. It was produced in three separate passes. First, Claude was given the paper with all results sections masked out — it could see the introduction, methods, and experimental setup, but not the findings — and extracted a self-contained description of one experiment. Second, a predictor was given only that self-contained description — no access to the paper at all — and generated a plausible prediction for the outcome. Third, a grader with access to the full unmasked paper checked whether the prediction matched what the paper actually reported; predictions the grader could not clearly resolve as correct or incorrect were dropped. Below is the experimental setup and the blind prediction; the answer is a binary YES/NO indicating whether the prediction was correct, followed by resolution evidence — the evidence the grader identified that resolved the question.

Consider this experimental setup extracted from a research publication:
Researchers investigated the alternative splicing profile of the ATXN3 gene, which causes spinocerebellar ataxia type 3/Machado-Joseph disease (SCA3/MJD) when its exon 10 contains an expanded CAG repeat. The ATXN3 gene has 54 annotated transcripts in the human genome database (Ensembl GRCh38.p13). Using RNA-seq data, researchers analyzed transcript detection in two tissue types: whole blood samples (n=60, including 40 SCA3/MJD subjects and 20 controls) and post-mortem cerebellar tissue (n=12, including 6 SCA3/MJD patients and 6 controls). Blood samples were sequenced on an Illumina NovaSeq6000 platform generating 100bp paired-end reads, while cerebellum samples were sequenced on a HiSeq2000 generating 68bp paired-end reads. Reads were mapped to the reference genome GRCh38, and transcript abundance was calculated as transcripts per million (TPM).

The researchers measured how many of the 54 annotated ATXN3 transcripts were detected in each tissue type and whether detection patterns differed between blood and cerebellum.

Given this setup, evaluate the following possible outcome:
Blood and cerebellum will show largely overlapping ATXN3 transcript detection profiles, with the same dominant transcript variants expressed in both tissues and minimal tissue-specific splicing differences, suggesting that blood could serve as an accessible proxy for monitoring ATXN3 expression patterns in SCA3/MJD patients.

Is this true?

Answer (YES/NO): NO